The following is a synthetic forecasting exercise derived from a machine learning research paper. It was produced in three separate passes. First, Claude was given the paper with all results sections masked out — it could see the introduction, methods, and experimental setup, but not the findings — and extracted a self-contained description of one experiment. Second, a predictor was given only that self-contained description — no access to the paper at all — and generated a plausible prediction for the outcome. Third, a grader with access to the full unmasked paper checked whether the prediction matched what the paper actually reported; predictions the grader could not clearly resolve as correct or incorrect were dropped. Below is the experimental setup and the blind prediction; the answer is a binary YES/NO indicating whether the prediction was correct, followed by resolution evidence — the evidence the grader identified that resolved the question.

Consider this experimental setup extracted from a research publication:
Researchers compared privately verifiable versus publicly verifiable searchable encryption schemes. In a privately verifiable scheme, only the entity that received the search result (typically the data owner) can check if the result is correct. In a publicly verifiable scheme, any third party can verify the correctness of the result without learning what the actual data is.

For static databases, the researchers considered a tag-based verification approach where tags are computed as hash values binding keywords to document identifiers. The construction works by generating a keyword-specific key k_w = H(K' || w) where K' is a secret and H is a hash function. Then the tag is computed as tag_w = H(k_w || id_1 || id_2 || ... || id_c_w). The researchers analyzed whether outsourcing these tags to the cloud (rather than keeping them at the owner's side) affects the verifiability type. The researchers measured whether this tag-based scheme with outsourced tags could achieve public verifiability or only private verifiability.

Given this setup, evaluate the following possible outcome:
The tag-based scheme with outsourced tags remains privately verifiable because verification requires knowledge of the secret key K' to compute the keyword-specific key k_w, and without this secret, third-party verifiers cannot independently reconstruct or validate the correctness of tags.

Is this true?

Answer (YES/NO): YES